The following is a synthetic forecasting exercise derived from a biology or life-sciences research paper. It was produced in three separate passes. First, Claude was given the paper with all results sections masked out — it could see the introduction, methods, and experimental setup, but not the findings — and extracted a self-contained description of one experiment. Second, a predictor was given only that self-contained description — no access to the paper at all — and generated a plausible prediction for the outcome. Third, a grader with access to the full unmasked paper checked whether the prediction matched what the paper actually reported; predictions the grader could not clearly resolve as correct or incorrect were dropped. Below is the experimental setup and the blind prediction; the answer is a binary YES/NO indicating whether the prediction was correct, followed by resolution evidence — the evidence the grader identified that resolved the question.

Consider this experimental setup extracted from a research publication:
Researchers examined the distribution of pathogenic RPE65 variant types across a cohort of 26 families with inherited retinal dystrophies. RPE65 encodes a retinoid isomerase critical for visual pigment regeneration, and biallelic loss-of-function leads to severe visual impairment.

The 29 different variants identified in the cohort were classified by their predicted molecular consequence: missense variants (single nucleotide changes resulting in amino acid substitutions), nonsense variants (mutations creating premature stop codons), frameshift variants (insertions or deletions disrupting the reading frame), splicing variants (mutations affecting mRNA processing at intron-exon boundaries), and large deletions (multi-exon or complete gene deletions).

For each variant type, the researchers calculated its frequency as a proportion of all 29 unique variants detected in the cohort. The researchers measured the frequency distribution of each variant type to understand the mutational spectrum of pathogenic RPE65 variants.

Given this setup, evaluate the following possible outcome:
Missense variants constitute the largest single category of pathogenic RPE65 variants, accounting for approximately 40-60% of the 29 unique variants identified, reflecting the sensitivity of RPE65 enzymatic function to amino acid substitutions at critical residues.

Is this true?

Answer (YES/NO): YES